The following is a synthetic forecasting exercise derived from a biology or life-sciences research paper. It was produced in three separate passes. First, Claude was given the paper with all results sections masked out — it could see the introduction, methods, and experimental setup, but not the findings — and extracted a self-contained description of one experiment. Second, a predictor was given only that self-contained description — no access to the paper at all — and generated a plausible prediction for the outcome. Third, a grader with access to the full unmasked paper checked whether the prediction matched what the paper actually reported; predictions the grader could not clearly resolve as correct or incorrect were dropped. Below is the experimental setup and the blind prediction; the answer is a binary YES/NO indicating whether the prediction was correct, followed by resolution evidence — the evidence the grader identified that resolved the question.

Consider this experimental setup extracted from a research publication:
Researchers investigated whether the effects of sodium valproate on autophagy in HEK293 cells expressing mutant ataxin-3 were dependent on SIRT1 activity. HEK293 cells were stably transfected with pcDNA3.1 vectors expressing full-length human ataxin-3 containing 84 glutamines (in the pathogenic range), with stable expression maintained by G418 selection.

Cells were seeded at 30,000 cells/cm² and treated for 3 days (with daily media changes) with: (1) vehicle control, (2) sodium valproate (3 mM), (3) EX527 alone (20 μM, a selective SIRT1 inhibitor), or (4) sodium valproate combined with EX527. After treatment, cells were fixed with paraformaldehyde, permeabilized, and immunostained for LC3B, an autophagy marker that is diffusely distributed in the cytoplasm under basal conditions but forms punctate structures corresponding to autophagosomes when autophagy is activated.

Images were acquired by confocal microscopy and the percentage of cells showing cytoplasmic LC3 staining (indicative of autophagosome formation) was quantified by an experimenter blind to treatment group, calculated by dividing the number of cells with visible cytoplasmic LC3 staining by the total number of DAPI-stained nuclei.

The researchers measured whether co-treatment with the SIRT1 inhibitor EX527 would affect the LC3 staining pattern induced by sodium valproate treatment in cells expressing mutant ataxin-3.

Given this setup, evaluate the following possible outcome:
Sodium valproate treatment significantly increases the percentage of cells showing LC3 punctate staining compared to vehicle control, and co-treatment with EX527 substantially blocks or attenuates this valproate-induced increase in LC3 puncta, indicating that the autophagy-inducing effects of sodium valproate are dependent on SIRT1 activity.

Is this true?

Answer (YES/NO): NO